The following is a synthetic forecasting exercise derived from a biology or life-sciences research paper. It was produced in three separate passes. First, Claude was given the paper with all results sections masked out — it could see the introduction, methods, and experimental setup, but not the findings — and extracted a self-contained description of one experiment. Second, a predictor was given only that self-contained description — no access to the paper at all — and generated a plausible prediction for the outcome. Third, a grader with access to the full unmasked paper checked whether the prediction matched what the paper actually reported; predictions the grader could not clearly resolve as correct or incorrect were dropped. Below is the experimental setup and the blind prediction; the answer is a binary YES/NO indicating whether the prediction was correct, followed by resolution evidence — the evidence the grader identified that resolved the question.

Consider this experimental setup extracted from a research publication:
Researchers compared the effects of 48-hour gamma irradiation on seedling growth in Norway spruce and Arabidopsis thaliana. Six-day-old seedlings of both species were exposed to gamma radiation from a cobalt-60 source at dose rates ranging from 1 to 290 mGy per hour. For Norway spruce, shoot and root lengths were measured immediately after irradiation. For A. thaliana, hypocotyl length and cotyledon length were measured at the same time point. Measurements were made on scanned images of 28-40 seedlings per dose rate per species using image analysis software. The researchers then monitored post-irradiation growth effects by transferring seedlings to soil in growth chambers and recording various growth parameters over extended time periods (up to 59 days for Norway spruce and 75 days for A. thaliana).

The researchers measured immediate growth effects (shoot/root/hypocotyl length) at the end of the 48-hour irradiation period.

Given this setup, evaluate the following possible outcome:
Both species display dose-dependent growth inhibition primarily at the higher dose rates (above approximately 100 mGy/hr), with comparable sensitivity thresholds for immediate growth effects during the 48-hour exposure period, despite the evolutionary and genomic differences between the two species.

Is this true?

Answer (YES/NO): NO